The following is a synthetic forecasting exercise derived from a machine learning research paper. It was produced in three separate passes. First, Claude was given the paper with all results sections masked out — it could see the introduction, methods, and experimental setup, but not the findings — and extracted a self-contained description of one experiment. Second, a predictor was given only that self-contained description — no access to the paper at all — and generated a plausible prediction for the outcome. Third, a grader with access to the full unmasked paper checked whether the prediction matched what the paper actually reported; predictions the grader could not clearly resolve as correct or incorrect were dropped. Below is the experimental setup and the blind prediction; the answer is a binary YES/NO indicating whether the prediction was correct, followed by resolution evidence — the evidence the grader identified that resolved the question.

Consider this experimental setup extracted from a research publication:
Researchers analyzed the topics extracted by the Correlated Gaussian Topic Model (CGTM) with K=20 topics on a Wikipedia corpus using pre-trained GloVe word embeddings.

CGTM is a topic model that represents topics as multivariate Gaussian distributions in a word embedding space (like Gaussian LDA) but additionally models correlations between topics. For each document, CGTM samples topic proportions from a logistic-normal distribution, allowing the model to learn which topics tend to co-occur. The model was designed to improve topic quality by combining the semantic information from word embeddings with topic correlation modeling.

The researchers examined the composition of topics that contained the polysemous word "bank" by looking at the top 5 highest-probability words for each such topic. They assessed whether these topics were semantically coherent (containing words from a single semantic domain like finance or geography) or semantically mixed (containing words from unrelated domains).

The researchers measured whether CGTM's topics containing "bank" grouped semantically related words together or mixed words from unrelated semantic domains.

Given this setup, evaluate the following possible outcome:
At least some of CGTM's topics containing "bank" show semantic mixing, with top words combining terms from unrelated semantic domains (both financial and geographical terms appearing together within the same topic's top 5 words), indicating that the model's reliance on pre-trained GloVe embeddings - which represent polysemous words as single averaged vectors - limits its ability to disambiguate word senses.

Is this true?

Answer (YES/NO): NO